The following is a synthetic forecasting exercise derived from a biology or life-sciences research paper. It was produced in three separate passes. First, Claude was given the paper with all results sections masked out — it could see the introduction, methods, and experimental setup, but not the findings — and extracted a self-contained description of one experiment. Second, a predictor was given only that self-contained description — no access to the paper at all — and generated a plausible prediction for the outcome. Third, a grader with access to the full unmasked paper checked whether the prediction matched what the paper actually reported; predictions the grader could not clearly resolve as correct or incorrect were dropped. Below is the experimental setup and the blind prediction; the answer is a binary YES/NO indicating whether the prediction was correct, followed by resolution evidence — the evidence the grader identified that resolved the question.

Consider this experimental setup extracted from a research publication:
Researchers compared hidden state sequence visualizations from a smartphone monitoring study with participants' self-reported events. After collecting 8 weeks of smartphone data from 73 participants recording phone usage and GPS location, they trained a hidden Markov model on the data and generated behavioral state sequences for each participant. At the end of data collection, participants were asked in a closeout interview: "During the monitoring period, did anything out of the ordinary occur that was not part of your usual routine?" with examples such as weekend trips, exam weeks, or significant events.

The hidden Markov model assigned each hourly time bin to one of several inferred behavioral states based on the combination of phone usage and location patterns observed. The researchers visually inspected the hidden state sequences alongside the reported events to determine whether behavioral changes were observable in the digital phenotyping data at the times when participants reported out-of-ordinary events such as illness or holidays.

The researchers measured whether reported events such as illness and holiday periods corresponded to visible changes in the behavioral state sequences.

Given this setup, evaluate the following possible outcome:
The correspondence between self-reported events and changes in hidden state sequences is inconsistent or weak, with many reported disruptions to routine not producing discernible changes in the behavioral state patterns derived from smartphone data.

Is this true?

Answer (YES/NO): NO